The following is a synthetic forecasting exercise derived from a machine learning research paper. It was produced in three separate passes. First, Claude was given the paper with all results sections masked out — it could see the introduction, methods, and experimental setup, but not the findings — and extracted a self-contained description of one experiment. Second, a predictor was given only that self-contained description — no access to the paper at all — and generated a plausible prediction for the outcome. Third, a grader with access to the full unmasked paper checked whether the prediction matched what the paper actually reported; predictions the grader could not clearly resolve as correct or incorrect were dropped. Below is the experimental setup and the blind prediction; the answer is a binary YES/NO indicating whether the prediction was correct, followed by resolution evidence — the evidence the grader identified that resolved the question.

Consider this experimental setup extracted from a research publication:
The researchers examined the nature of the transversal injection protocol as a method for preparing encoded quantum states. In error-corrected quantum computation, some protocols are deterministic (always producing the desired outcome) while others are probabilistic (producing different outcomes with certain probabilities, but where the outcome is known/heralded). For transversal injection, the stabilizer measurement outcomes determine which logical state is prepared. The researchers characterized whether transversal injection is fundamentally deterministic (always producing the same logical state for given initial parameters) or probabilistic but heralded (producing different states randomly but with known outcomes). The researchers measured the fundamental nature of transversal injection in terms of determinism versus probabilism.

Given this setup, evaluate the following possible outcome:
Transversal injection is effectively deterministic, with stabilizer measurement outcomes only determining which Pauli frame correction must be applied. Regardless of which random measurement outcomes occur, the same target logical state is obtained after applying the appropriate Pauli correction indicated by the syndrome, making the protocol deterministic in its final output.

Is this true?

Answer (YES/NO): NO